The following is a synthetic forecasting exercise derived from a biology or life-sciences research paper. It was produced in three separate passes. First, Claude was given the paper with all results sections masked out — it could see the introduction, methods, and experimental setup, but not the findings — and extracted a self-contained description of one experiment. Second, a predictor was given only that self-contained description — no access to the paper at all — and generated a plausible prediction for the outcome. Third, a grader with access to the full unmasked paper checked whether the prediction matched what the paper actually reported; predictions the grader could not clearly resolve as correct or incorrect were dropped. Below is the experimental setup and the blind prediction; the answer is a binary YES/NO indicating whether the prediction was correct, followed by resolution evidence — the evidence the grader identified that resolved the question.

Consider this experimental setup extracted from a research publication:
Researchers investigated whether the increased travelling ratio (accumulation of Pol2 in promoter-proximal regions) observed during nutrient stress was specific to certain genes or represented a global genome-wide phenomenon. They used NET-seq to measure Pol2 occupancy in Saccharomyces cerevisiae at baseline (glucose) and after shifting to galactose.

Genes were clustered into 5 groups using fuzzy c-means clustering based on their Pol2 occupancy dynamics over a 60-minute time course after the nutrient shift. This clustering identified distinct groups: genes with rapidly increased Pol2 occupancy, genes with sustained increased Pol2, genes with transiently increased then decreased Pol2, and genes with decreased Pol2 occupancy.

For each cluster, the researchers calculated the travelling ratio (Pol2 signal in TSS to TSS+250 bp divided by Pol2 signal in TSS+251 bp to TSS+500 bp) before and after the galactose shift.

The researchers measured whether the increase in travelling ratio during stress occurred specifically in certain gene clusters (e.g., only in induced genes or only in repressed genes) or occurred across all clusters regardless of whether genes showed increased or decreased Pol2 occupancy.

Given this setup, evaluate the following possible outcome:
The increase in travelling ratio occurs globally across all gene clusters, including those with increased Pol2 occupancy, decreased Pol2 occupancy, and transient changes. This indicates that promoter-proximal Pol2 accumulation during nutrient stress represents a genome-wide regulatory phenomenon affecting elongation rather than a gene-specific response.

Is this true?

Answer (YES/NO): YES